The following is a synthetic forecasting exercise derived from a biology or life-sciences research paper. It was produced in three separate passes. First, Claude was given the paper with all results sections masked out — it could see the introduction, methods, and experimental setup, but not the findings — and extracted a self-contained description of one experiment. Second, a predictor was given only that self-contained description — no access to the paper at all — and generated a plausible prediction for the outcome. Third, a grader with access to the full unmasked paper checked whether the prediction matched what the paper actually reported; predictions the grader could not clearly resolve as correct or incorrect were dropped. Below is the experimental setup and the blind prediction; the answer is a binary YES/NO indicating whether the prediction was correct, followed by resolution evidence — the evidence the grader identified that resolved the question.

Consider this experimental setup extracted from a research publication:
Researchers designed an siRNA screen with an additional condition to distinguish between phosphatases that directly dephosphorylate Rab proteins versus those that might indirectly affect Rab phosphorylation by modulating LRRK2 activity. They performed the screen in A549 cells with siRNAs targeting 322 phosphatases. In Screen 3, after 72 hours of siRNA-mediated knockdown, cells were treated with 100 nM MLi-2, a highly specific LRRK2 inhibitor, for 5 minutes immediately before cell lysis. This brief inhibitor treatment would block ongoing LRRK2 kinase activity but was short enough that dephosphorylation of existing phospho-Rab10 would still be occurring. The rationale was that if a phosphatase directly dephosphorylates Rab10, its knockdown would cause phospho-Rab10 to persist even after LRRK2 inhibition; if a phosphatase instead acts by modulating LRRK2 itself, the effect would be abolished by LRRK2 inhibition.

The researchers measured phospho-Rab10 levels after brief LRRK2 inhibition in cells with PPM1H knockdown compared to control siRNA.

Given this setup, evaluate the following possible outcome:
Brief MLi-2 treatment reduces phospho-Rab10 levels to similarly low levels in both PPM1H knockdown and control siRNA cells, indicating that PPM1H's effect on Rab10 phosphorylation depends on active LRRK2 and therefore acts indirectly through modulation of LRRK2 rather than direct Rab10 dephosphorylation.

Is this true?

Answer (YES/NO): NO